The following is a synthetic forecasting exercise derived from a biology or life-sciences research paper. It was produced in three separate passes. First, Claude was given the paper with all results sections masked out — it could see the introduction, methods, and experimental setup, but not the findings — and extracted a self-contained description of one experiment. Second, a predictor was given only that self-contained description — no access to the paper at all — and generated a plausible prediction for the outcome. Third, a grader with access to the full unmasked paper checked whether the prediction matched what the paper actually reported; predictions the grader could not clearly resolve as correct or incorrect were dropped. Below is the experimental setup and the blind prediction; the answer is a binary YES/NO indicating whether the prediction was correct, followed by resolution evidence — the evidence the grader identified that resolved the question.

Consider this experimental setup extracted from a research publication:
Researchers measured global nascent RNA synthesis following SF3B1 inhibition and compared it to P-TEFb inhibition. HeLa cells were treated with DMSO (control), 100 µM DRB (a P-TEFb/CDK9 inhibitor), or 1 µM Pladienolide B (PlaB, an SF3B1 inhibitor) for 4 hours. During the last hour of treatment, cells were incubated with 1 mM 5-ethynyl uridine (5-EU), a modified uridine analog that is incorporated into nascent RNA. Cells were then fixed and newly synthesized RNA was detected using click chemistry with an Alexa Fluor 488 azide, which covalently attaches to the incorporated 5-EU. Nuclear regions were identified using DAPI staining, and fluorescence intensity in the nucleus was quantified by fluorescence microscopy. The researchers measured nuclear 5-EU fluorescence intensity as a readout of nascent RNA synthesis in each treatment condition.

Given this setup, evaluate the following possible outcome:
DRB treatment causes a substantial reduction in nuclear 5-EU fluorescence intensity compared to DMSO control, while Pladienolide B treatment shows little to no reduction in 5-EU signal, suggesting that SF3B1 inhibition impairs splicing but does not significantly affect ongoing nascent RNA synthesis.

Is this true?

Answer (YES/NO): NO